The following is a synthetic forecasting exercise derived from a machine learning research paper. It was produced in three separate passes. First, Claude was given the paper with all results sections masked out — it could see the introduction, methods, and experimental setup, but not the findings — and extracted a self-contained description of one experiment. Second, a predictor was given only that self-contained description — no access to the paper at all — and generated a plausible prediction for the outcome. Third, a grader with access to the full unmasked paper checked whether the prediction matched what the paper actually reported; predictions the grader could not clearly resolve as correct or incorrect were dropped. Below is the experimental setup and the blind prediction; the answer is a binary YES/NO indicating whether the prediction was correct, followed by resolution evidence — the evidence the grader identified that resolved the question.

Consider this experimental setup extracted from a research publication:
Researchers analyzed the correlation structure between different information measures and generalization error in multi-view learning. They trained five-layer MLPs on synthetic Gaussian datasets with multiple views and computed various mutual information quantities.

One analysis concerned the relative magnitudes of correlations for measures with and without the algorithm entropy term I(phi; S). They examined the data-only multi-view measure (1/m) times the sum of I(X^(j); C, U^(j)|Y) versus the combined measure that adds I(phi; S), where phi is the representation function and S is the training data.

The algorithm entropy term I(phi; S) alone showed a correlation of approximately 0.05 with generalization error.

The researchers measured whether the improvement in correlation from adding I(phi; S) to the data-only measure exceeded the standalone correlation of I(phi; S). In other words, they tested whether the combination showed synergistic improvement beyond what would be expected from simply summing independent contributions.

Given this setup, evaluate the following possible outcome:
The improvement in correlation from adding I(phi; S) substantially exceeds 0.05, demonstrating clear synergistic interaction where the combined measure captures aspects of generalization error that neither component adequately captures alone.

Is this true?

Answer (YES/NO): NO